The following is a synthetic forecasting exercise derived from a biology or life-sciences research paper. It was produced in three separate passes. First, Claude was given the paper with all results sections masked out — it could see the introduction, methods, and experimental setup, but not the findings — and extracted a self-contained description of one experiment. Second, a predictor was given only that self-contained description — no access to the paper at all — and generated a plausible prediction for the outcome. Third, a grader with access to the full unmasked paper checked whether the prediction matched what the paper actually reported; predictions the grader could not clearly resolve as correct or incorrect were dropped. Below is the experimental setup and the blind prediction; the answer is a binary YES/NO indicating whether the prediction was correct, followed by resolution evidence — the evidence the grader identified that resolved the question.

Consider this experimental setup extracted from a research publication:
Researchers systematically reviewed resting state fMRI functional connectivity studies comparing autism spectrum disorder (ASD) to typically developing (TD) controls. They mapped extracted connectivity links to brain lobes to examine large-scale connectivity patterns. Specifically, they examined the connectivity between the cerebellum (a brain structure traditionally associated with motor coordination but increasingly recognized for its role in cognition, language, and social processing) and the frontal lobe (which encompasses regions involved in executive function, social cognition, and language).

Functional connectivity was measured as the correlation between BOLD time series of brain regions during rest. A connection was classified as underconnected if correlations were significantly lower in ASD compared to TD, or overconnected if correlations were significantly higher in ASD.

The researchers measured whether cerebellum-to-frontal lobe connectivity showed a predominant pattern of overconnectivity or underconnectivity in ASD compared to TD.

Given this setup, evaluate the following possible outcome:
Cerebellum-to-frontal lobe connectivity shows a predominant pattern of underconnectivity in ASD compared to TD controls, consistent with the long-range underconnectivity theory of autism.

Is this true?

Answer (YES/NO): YES